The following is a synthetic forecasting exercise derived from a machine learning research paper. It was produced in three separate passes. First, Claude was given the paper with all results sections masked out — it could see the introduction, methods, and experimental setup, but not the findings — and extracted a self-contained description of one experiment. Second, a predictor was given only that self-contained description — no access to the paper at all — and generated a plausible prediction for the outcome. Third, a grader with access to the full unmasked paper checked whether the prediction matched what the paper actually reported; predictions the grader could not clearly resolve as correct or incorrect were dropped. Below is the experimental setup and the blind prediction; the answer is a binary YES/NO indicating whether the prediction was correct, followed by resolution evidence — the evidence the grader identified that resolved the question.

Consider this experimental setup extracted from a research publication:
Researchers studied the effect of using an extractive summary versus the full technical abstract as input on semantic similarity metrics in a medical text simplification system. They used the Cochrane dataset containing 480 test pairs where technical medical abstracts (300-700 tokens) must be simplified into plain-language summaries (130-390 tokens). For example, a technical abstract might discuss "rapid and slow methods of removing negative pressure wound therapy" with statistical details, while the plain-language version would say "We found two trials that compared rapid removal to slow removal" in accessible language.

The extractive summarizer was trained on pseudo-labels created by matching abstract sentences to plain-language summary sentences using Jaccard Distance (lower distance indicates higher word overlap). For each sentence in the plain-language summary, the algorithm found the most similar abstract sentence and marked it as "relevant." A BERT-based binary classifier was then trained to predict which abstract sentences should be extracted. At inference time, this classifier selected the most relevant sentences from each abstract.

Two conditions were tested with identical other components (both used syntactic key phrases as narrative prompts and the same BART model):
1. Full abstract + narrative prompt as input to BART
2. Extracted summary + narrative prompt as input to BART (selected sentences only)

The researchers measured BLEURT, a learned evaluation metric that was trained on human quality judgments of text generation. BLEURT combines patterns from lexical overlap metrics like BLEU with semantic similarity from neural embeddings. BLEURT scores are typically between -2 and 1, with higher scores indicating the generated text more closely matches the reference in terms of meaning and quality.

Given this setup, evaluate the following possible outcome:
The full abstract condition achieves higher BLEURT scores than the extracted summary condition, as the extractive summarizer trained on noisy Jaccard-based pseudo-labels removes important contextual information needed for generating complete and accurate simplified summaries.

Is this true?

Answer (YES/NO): NO